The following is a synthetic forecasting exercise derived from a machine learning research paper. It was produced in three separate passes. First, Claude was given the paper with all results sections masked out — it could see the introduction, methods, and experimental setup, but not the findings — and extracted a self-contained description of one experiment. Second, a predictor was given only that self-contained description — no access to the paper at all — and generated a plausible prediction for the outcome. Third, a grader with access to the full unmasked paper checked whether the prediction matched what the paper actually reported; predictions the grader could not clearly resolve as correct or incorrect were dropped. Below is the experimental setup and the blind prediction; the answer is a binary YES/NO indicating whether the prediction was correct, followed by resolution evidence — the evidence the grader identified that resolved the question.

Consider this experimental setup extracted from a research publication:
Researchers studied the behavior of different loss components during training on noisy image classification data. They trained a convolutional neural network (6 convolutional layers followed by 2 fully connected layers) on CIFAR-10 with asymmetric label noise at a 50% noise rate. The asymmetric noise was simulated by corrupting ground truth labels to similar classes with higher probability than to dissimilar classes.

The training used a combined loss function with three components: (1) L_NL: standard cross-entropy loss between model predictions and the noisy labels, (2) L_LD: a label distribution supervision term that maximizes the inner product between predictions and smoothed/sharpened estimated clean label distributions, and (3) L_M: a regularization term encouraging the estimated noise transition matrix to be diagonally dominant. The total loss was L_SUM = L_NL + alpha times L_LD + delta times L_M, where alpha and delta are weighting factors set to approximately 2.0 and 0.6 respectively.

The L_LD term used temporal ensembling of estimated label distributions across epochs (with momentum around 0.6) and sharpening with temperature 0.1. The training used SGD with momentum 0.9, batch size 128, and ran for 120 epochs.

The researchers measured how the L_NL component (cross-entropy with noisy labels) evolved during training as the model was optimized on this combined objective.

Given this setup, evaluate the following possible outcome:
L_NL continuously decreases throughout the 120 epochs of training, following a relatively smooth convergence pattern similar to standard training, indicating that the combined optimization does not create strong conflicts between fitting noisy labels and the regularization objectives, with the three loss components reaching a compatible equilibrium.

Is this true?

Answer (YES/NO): NO